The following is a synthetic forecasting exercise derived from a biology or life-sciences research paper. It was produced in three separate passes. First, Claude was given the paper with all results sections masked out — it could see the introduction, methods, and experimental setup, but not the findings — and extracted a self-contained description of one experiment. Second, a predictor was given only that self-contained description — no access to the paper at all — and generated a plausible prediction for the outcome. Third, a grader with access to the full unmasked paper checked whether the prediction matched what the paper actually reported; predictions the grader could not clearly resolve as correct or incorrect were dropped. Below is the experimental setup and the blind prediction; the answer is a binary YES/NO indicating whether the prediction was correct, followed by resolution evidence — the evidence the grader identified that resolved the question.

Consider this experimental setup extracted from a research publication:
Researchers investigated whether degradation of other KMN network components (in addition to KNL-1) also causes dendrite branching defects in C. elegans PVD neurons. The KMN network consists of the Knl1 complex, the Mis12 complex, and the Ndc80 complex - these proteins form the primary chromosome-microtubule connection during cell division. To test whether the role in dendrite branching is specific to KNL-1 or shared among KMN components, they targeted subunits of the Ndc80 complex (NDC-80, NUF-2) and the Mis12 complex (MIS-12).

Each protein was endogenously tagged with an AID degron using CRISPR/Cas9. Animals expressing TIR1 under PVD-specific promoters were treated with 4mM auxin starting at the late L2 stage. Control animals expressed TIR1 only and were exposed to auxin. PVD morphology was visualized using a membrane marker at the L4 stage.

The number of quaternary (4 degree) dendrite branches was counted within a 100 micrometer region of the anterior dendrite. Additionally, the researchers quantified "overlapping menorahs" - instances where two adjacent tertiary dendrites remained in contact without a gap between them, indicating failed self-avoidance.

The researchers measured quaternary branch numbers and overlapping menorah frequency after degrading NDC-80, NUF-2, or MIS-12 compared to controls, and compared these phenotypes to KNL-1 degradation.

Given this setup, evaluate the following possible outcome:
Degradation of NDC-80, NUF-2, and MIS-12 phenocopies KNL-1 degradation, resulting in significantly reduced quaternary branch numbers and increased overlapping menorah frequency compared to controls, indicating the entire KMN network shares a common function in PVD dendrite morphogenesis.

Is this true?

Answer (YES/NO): NO